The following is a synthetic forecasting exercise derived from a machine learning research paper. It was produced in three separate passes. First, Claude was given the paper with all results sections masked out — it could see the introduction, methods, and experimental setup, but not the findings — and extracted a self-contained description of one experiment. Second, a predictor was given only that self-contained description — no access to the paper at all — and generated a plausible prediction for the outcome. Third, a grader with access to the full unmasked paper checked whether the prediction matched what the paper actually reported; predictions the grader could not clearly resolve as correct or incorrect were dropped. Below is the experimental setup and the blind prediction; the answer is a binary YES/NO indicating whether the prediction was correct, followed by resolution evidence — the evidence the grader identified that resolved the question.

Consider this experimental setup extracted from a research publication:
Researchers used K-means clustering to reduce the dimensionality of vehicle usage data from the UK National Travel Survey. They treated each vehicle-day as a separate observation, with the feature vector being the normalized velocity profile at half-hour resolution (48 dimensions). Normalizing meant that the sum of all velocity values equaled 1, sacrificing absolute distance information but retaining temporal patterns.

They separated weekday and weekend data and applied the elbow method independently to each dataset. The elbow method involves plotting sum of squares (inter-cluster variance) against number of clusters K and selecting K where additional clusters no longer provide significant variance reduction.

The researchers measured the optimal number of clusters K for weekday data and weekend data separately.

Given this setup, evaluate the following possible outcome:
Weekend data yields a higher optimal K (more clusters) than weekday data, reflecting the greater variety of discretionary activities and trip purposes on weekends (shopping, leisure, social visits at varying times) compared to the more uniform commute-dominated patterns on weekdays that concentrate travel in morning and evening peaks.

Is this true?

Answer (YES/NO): NO